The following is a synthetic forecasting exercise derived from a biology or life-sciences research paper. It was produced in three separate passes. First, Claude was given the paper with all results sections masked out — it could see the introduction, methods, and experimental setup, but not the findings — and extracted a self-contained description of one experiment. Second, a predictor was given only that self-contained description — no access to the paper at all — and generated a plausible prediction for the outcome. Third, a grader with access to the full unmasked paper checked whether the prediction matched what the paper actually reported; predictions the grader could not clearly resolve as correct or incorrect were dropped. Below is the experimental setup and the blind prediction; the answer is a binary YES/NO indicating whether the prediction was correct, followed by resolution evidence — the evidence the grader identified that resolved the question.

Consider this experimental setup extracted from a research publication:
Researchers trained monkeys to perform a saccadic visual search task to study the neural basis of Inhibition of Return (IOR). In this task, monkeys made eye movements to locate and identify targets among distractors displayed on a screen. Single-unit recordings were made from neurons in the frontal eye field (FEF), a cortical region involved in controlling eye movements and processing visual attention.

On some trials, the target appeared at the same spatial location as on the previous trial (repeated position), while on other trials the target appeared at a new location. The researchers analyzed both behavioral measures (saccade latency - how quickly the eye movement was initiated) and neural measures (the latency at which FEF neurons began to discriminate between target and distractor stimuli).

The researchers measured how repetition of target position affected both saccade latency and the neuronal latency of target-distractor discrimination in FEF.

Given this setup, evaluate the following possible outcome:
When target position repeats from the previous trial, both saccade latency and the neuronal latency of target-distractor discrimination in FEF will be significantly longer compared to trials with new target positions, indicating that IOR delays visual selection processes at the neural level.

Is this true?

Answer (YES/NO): YES